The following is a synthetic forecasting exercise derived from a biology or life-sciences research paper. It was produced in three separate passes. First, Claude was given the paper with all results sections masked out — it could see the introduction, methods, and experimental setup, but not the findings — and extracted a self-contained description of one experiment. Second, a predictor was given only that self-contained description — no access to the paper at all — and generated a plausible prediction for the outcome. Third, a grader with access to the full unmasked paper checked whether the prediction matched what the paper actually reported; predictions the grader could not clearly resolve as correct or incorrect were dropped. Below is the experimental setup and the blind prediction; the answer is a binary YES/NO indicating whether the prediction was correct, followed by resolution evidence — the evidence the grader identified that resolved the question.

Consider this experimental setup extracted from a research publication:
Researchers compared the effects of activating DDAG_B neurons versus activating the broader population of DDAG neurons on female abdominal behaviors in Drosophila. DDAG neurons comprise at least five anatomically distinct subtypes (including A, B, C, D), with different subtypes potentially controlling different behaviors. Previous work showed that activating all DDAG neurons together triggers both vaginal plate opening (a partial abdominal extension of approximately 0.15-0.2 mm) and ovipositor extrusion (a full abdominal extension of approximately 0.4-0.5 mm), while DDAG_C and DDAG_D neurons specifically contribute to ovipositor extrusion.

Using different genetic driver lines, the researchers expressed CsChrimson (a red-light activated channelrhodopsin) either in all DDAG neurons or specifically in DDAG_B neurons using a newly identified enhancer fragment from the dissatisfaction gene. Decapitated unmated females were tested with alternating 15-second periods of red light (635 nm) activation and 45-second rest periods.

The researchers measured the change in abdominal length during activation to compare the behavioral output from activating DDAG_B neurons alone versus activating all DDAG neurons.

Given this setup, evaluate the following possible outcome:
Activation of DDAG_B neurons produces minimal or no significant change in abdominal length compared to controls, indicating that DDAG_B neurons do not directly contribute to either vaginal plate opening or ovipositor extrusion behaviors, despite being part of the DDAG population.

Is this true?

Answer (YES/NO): NO